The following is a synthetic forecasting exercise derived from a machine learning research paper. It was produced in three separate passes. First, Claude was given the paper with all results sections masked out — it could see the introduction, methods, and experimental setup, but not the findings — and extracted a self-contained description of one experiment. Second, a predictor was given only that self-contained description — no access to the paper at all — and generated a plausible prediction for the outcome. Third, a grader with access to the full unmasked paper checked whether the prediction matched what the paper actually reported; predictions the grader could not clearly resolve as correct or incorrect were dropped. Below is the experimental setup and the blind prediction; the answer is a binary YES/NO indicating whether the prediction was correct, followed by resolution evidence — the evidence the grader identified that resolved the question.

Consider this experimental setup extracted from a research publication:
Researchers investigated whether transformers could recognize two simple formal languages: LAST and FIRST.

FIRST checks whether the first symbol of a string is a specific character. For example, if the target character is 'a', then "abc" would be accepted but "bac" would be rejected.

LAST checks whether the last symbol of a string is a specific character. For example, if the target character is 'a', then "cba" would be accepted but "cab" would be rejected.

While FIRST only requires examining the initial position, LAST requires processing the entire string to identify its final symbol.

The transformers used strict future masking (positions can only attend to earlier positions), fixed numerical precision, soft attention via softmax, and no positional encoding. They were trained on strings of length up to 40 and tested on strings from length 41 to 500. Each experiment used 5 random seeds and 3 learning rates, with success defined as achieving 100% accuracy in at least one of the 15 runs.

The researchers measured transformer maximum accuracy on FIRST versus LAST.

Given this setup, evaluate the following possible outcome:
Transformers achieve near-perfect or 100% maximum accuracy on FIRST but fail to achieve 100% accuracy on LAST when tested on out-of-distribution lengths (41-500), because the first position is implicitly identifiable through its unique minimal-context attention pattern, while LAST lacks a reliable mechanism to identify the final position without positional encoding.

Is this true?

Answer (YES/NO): YES